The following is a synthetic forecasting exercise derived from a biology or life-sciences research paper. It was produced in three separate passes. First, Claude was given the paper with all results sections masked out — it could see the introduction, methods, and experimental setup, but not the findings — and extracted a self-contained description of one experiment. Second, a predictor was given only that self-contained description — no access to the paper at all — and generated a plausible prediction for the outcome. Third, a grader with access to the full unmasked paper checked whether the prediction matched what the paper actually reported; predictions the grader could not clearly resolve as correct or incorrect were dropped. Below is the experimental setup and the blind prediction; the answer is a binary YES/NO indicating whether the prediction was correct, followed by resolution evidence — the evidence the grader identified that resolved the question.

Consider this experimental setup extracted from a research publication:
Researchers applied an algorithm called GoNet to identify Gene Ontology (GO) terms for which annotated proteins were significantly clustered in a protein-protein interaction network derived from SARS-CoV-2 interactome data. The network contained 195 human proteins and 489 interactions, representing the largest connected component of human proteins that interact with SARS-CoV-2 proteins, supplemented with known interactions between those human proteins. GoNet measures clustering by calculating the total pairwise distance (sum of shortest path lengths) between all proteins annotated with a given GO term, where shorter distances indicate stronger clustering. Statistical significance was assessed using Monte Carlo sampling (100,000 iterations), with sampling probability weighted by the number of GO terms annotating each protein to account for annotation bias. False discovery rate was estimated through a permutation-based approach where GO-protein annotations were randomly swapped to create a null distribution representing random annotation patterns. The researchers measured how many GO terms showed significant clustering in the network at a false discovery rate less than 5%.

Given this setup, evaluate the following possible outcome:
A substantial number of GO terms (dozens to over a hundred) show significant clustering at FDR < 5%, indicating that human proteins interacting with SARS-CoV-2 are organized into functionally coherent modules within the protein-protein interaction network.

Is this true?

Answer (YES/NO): YES